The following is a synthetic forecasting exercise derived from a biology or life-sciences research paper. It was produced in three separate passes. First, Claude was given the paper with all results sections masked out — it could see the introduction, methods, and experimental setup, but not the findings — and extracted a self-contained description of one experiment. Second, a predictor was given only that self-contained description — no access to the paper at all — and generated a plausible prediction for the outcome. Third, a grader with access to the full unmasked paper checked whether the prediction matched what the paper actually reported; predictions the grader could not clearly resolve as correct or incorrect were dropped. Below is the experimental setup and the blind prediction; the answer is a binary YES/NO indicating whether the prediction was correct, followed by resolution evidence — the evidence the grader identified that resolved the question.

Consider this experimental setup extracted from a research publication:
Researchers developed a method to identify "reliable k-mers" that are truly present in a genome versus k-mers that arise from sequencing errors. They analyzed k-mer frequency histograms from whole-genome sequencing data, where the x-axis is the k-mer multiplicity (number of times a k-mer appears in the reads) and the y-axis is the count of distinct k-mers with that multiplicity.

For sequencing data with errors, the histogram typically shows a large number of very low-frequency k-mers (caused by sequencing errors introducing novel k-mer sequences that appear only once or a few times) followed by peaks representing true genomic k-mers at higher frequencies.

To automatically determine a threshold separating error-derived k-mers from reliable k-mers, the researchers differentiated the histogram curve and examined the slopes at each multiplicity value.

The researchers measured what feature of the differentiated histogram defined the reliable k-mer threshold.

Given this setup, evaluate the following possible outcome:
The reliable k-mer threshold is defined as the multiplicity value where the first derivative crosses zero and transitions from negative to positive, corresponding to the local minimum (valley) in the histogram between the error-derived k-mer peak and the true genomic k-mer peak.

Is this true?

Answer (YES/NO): NO